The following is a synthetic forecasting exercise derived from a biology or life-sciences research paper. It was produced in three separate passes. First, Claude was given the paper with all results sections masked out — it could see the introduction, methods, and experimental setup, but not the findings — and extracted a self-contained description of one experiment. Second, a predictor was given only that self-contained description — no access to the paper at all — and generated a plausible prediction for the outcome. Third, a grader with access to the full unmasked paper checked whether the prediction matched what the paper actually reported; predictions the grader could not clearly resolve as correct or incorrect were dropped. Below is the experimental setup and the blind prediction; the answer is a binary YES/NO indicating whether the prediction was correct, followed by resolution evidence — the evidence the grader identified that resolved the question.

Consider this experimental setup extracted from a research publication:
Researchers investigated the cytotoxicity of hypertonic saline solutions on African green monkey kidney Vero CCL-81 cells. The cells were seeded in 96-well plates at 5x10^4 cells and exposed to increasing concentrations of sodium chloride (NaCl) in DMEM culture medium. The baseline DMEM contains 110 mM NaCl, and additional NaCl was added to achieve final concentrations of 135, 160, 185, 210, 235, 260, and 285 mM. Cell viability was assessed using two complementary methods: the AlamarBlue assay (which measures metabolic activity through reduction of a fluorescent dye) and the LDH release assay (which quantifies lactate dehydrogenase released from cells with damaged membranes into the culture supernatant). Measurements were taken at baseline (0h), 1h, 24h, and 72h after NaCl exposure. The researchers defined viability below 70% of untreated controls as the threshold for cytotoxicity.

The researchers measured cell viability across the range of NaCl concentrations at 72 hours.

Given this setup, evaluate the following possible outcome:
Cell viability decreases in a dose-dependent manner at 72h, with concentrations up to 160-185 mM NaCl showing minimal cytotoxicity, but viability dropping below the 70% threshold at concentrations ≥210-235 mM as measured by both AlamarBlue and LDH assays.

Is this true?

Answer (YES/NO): NO